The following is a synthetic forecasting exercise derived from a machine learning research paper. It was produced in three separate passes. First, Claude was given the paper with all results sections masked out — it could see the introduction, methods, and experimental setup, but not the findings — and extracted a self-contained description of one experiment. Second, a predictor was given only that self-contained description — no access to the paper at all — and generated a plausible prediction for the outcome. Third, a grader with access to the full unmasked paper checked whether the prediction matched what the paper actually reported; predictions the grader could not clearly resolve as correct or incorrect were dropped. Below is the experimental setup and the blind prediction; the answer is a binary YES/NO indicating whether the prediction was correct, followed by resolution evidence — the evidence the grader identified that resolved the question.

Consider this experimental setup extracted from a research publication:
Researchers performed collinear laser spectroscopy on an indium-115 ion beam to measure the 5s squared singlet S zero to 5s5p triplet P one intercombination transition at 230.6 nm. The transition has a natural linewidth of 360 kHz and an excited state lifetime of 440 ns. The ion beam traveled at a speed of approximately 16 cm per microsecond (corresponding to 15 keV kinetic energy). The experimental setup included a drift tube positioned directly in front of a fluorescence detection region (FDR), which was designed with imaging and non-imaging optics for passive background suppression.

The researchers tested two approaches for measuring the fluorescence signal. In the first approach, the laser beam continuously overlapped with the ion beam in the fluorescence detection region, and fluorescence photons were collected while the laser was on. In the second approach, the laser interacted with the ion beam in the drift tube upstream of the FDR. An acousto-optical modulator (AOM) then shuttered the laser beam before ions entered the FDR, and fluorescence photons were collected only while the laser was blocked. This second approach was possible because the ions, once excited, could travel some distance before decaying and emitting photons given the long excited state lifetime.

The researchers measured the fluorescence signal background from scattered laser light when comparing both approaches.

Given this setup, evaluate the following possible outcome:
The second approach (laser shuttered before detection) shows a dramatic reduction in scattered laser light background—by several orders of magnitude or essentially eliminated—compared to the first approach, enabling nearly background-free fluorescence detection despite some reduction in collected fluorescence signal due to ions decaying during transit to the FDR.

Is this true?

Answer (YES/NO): YES